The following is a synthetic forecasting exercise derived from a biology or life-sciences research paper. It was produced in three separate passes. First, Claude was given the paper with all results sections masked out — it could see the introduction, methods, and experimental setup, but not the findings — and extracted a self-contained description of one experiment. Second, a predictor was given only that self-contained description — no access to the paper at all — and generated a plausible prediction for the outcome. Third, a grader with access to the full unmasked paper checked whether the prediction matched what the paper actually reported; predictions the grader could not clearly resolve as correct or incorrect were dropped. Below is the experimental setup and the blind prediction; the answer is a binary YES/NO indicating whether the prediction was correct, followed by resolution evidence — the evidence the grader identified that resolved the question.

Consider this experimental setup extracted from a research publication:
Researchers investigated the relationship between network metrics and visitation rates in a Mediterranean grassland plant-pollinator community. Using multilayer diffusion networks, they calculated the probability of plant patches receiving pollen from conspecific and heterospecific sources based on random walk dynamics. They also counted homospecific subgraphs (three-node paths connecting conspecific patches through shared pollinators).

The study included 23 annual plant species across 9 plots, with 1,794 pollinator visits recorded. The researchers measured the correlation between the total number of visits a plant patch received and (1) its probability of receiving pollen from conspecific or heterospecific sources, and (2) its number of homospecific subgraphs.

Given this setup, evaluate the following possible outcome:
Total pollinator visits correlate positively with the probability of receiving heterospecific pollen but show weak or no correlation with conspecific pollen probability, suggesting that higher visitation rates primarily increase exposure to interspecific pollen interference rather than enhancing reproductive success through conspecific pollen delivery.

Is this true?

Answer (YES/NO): NO